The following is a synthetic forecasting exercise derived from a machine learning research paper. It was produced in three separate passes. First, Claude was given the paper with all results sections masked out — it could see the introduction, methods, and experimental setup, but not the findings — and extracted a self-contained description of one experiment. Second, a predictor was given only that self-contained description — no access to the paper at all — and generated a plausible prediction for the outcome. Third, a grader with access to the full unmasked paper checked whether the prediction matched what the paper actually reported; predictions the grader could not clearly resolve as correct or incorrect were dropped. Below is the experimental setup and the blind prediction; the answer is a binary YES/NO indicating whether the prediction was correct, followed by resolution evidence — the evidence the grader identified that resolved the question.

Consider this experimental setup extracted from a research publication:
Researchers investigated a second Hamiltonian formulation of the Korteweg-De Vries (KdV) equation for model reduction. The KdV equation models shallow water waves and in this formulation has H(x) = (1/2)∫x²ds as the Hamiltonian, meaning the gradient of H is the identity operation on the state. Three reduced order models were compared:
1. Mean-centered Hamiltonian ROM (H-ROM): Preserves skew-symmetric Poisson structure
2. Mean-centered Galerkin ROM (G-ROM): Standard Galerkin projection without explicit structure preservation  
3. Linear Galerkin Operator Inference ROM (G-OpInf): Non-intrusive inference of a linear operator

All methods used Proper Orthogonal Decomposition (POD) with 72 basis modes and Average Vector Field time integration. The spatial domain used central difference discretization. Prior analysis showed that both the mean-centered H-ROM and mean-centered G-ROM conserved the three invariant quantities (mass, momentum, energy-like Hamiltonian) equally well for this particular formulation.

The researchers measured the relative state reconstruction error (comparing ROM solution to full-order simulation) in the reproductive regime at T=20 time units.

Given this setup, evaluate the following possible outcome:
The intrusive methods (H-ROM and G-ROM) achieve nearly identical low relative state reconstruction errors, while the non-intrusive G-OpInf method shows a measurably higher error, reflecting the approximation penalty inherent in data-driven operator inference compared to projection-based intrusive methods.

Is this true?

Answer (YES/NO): NO